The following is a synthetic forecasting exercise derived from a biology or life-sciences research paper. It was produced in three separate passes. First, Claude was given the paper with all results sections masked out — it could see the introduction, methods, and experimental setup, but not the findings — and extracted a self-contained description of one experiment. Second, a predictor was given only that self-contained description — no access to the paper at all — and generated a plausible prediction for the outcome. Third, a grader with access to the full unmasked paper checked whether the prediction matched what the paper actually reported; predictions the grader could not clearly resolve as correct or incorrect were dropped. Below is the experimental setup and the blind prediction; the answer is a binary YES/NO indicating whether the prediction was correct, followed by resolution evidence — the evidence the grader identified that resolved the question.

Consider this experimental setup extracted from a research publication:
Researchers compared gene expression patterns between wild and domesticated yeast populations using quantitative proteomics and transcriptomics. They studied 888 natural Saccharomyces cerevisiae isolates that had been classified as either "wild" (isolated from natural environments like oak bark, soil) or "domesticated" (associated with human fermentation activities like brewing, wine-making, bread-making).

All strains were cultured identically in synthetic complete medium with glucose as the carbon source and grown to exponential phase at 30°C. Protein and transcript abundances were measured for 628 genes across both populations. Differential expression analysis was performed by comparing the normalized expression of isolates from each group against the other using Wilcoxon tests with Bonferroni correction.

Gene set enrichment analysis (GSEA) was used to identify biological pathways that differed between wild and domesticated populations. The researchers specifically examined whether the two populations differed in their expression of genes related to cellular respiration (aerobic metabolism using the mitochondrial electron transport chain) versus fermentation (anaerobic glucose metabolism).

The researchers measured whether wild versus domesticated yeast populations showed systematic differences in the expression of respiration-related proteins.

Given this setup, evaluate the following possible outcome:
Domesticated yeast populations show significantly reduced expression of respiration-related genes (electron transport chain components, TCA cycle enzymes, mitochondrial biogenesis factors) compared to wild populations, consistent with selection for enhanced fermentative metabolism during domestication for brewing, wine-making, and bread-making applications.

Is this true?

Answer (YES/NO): YES